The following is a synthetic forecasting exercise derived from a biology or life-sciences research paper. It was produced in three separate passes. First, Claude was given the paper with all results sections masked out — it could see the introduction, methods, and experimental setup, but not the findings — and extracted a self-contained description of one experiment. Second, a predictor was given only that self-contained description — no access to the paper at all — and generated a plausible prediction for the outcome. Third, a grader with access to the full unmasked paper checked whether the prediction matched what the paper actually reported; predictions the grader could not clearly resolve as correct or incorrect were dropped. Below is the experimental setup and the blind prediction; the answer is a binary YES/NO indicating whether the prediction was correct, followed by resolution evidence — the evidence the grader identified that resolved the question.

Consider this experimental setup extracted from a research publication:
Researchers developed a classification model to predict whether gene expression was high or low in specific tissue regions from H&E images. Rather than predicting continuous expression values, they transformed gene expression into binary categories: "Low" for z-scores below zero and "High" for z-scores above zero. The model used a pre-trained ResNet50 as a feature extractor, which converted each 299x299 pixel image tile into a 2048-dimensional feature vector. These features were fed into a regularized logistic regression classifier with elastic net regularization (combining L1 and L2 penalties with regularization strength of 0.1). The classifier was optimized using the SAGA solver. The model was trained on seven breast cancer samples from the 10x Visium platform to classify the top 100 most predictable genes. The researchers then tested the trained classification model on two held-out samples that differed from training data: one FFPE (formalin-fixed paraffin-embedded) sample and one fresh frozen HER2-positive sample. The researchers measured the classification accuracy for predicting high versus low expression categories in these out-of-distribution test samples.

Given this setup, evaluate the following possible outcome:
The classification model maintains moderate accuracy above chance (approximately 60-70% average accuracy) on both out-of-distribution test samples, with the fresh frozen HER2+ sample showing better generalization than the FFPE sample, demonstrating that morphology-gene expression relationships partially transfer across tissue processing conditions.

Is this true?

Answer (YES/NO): NO